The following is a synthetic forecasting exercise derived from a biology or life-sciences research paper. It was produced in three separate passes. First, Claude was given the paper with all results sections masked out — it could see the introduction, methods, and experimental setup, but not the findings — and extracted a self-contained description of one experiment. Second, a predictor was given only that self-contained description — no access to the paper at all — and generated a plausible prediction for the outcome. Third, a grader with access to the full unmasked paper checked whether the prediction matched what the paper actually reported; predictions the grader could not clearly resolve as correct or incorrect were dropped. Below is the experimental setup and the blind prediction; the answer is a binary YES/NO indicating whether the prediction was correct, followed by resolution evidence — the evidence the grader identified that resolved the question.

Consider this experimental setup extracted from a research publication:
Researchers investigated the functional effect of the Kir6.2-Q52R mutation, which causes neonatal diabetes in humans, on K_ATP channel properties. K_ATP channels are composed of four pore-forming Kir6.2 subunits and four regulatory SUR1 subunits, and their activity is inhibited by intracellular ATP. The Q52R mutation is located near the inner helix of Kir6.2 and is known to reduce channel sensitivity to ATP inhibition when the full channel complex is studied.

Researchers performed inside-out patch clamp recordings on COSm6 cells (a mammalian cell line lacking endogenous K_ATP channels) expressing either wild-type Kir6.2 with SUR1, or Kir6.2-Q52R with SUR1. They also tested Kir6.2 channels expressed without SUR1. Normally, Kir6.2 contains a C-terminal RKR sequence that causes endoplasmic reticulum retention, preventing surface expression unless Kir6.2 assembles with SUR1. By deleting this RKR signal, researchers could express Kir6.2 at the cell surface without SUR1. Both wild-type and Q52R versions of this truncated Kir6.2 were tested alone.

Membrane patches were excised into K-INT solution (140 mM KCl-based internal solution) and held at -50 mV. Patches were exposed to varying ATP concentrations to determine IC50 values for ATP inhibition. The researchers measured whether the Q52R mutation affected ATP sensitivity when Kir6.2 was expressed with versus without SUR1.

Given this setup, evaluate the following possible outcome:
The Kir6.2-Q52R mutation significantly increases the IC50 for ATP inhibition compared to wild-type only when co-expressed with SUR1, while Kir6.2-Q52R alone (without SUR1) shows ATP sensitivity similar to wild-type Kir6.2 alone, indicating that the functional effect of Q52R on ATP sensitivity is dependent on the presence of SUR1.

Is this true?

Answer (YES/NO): YES